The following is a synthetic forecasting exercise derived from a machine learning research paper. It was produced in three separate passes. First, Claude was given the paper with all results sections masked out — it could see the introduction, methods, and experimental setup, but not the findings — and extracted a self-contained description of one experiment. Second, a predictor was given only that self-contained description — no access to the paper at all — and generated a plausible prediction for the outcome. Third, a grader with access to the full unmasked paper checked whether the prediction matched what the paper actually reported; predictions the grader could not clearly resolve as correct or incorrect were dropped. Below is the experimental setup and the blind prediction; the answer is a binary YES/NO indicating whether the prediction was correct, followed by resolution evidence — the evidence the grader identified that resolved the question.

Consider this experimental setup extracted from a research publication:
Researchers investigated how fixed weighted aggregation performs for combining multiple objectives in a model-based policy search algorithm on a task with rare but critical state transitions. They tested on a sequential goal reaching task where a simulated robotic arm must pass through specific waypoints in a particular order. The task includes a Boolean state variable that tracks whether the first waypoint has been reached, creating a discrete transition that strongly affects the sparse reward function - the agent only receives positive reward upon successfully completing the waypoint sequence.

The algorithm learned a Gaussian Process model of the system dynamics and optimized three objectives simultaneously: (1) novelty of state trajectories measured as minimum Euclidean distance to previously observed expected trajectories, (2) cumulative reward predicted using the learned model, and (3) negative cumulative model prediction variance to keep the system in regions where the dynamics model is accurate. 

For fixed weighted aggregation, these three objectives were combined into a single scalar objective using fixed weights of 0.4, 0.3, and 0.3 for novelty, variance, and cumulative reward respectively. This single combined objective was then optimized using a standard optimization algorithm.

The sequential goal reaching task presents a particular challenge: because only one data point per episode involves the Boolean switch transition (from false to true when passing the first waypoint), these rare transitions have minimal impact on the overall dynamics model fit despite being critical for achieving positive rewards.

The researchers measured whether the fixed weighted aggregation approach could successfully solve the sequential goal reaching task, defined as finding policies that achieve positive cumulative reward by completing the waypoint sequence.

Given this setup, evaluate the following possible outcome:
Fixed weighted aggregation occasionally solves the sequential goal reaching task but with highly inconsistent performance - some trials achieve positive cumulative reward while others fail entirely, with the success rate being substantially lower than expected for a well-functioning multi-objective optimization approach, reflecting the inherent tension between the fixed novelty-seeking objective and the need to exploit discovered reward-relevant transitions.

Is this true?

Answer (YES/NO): NO